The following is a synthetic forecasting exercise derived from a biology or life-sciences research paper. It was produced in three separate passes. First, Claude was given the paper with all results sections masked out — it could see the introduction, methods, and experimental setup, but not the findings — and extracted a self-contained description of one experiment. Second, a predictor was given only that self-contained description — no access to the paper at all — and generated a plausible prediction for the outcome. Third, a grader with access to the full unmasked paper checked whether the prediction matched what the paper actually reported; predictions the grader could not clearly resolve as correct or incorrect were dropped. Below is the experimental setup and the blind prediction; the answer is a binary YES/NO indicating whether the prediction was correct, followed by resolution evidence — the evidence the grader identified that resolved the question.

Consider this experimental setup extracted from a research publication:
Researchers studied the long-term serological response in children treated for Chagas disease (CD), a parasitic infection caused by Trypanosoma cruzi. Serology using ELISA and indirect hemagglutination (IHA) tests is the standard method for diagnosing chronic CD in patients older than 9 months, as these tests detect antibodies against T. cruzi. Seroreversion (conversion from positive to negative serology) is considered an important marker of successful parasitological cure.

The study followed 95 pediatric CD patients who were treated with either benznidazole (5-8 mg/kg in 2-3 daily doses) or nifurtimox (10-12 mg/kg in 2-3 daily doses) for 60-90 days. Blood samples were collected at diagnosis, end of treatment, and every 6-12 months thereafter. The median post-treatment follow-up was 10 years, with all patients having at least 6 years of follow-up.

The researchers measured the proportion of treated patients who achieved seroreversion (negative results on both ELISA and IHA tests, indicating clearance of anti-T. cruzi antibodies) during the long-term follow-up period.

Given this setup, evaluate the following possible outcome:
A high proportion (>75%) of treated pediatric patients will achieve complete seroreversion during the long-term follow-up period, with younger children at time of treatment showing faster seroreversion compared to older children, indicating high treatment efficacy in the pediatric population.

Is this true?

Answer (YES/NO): NO